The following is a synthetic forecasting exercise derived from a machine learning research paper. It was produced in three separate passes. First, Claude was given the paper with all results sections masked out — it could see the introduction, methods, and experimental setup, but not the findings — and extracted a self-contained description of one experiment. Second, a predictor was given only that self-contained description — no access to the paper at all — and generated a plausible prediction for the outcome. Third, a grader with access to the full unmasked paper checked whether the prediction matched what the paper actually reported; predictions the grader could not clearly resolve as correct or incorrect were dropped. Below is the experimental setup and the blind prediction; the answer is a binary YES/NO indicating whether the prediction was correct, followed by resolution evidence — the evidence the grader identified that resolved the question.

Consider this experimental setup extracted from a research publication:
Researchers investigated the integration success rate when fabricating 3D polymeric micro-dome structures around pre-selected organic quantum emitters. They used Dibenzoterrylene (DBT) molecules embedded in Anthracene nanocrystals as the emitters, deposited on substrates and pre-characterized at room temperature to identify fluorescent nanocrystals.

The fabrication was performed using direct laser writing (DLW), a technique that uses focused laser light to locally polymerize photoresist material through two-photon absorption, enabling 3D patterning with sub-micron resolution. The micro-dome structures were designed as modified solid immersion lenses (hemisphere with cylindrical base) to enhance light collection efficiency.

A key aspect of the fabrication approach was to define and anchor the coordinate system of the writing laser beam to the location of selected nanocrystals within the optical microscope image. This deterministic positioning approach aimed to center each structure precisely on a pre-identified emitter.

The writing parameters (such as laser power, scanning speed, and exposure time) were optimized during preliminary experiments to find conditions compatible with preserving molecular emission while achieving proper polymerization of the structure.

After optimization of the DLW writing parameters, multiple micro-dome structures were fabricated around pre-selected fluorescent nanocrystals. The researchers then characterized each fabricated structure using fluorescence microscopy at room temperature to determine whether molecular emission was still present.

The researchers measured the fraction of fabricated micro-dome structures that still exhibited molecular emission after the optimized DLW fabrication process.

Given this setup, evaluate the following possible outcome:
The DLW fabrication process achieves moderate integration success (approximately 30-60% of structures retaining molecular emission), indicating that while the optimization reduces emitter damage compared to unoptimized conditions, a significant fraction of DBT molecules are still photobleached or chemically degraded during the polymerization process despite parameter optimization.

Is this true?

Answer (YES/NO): NO